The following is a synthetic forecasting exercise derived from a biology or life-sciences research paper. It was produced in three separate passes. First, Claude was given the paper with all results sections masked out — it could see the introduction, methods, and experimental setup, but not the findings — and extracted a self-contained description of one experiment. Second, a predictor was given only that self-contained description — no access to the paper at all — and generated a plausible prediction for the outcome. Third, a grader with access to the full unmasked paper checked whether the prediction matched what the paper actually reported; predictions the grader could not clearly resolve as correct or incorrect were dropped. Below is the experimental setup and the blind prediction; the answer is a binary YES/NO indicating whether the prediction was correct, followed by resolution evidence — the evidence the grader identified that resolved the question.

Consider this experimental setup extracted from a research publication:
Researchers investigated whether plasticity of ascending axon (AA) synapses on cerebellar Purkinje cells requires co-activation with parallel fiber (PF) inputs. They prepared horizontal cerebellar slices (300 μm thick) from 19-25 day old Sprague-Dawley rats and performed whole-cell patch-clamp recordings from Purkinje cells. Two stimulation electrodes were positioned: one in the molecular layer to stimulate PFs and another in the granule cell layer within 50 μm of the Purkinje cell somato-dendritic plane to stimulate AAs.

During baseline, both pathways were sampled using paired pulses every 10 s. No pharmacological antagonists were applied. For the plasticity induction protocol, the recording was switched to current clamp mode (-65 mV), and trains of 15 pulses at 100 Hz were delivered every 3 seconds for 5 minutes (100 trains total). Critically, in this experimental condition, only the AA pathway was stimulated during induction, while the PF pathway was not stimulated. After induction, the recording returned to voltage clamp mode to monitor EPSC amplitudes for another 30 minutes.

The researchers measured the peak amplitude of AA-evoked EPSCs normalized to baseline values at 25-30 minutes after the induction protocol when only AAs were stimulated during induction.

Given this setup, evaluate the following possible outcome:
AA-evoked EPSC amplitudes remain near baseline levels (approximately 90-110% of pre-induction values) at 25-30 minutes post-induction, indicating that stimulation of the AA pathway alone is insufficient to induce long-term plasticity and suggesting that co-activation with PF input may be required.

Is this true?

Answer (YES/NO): NO